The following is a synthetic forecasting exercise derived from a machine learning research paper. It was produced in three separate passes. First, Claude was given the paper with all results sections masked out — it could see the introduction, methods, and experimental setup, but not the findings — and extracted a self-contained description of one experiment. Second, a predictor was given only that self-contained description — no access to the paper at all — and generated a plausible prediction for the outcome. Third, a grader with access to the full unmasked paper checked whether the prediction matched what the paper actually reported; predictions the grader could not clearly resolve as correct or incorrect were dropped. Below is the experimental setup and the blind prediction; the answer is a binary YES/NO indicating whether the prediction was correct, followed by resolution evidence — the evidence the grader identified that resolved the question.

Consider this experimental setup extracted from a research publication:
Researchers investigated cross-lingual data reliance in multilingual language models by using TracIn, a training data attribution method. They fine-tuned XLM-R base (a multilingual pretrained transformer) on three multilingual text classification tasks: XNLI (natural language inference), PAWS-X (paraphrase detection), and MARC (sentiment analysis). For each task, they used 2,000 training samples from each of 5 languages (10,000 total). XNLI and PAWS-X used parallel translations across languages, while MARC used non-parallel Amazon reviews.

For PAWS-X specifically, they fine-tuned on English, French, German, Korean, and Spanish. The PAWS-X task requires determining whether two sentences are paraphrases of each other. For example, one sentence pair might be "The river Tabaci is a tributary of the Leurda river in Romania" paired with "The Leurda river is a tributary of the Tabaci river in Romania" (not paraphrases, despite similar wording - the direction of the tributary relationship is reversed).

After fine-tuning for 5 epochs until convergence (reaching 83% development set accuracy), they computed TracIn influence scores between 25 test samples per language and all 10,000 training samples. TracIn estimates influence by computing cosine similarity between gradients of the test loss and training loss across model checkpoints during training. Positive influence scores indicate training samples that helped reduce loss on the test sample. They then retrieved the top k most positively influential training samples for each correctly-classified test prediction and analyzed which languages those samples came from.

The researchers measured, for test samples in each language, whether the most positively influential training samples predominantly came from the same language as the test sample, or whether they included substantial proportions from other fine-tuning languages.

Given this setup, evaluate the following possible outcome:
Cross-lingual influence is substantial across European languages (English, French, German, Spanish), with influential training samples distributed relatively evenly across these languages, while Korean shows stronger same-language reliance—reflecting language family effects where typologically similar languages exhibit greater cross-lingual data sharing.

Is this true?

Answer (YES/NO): NO